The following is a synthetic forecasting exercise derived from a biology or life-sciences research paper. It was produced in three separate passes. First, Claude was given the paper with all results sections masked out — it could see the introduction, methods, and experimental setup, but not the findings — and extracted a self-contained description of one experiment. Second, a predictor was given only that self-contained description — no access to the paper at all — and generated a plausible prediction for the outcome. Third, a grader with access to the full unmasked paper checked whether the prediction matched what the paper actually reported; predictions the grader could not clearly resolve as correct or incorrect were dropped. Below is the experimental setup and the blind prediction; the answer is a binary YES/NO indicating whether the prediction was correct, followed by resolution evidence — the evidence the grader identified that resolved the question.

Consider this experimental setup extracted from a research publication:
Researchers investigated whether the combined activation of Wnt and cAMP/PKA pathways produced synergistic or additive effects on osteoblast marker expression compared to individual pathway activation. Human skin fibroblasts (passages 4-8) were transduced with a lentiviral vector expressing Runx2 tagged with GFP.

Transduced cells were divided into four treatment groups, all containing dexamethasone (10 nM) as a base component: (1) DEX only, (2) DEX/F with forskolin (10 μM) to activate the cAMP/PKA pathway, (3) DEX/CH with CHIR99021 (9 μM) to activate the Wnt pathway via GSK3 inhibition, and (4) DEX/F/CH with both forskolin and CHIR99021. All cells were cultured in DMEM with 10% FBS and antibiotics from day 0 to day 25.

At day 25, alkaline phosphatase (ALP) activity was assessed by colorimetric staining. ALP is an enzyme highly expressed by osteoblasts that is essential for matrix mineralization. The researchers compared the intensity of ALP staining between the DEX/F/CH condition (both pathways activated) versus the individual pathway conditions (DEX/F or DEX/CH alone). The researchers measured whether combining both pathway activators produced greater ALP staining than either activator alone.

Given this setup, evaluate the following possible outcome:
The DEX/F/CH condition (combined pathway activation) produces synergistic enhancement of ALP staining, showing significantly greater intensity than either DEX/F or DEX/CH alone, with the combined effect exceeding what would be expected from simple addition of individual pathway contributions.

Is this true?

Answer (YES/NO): YES